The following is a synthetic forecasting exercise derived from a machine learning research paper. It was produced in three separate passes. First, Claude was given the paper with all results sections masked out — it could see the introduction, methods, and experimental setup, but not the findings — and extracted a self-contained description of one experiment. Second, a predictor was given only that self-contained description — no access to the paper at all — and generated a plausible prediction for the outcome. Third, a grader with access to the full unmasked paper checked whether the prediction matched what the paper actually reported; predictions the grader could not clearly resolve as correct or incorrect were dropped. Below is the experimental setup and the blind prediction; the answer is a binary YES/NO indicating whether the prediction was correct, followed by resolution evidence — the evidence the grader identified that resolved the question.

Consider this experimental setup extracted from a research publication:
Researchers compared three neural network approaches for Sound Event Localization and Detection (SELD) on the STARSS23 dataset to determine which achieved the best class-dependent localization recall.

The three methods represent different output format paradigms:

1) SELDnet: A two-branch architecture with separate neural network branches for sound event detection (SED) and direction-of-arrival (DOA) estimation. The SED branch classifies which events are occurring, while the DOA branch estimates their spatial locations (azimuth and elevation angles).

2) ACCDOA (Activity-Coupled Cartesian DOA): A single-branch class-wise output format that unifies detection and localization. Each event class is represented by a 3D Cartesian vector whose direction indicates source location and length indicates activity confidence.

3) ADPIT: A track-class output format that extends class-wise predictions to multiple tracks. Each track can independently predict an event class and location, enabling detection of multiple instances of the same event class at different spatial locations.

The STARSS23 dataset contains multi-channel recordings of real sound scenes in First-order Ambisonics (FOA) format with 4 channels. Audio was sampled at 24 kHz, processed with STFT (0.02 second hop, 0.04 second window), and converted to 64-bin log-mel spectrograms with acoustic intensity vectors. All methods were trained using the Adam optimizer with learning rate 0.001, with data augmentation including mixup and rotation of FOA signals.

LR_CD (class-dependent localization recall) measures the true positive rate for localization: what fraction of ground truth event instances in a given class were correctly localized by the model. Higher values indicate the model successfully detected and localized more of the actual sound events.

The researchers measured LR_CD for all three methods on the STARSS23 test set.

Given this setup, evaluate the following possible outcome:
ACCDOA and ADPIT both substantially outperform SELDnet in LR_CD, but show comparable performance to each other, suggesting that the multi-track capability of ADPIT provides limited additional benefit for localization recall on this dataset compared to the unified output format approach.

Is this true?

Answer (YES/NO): NO